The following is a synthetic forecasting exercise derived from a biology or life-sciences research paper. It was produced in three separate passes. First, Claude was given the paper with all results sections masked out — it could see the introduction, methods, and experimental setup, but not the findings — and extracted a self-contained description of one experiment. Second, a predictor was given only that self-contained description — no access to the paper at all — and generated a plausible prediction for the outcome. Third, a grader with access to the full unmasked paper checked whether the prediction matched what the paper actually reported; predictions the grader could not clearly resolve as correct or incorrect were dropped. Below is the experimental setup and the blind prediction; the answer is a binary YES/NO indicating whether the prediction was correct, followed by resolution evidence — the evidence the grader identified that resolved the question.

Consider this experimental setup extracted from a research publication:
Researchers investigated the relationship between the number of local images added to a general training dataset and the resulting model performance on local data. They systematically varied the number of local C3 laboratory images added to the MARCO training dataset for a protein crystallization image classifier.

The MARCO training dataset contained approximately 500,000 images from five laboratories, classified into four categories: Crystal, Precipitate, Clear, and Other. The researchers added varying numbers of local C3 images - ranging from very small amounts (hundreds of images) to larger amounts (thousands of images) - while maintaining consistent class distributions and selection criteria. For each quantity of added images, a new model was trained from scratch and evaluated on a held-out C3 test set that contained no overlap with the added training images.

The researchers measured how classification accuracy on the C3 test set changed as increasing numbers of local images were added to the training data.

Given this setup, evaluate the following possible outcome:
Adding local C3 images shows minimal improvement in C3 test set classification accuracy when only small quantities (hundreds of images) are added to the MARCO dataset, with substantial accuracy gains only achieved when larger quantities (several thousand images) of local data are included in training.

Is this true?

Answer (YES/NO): NO